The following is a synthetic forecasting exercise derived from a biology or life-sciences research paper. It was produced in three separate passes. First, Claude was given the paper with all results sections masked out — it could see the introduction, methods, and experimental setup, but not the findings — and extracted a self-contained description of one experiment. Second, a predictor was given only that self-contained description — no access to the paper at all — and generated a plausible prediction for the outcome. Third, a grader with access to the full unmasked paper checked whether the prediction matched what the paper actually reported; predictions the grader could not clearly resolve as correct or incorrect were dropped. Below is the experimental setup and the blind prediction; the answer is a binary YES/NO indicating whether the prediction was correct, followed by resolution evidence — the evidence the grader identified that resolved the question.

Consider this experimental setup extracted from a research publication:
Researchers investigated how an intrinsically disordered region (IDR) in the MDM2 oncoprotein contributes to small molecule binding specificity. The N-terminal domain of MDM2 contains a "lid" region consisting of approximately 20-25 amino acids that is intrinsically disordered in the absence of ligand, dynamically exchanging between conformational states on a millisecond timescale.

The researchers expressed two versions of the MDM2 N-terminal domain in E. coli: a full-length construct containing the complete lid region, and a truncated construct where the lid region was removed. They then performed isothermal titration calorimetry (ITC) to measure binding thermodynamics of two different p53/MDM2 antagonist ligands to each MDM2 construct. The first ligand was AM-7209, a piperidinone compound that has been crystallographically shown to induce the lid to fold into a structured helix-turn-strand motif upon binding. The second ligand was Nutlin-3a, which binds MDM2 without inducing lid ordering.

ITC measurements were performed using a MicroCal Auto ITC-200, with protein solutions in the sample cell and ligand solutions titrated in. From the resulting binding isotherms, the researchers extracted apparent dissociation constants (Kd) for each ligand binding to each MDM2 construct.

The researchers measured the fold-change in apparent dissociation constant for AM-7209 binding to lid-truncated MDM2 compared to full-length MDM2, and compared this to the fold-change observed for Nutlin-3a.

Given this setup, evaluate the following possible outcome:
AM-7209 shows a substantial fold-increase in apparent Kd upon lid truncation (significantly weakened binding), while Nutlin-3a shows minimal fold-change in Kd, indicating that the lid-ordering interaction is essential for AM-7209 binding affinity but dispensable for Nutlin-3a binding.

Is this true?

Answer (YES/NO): YES